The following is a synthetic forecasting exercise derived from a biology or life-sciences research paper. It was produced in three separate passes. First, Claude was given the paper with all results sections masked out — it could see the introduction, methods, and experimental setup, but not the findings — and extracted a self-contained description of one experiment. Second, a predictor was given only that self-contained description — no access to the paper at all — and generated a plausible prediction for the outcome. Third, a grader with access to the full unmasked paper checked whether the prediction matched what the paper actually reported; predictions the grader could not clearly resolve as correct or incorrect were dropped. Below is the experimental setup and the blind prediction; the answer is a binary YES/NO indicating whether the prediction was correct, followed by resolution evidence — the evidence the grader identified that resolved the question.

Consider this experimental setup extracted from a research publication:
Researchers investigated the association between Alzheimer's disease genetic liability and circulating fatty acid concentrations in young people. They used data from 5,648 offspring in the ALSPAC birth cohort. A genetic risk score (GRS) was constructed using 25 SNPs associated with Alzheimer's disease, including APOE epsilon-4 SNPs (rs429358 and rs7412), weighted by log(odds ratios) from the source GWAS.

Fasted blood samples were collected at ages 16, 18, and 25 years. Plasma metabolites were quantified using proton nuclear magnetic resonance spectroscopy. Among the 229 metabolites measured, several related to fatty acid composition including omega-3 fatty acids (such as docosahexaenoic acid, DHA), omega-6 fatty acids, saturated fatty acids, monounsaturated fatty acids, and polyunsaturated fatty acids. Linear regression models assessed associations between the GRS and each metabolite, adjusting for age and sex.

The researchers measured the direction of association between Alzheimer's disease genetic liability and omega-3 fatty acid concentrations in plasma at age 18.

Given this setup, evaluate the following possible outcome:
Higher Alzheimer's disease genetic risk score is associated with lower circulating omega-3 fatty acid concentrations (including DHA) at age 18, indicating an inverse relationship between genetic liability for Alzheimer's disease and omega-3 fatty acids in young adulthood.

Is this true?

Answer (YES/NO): NO